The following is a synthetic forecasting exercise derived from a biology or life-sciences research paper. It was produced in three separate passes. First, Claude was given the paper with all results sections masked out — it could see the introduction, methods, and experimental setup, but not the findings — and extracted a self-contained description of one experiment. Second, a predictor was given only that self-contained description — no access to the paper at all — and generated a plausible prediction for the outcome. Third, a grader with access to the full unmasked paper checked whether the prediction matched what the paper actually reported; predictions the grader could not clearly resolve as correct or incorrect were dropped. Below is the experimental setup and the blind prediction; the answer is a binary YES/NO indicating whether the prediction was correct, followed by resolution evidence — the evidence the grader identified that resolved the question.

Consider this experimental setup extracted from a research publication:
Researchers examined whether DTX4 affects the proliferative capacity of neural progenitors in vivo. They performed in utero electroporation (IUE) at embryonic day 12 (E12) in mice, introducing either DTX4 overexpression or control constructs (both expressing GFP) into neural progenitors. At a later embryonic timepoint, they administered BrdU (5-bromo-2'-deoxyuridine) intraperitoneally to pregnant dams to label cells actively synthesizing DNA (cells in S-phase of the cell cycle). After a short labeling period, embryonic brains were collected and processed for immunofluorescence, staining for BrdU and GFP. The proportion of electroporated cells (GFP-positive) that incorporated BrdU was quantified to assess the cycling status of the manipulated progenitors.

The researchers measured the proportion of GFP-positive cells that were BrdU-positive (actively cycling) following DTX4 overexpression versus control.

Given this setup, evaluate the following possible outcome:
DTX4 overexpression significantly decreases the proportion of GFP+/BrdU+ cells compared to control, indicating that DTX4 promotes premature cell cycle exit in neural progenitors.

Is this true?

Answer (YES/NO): NO